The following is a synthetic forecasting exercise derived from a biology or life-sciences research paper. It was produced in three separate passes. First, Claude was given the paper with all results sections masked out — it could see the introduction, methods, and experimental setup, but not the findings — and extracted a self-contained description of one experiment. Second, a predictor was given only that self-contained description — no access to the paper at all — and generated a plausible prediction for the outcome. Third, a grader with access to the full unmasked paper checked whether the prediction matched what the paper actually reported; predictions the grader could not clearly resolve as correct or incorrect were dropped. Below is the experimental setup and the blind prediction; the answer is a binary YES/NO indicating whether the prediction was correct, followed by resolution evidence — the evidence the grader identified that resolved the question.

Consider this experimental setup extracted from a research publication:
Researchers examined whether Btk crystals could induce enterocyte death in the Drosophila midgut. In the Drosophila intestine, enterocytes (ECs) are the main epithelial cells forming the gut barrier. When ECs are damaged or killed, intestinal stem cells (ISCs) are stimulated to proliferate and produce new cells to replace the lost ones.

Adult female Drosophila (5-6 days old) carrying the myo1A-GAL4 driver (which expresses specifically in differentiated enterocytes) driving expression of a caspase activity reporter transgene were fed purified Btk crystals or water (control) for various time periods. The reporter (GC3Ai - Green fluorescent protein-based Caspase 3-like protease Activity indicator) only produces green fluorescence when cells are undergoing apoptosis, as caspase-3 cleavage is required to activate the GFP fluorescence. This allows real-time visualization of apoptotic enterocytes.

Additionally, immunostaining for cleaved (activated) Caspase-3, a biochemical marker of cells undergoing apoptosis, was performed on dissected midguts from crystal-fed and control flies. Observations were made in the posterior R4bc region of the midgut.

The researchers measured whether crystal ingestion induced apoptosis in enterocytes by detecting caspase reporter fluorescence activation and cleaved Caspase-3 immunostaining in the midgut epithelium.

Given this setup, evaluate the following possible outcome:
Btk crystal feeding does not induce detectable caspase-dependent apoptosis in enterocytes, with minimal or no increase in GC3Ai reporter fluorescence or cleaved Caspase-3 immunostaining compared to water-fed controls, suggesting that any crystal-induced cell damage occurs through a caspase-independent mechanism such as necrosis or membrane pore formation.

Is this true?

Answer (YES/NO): NO